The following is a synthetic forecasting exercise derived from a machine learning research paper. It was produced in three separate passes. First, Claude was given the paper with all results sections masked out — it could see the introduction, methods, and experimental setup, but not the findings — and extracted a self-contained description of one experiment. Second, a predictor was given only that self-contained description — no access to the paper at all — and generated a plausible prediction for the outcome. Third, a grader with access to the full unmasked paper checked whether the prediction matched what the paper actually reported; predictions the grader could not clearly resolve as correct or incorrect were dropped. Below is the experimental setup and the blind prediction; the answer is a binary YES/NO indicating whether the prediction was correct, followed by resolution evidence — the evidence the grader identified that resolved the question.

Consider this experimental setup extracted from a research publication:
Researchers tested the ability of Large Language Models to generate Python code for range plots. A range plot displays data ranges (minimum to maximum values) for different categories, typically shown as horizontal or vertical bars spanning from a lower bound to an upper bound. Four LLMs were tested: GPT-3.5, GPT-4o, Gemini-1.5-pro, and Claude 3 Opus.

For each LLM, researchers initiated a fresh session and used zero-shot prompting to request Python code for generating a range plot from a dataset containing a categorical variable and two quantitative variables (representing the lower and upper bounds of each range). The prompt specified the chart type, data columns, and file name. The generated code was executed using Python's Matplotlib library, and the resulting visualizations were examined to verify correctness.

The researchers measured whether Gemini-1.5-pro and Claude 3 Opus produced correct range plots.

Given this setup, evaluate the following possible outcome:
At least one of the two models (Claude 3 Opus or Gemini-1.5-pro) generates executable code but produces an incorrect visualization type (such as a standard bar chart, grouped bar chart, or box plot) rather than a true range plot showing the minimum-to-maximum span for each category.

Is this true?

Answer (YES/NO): YES